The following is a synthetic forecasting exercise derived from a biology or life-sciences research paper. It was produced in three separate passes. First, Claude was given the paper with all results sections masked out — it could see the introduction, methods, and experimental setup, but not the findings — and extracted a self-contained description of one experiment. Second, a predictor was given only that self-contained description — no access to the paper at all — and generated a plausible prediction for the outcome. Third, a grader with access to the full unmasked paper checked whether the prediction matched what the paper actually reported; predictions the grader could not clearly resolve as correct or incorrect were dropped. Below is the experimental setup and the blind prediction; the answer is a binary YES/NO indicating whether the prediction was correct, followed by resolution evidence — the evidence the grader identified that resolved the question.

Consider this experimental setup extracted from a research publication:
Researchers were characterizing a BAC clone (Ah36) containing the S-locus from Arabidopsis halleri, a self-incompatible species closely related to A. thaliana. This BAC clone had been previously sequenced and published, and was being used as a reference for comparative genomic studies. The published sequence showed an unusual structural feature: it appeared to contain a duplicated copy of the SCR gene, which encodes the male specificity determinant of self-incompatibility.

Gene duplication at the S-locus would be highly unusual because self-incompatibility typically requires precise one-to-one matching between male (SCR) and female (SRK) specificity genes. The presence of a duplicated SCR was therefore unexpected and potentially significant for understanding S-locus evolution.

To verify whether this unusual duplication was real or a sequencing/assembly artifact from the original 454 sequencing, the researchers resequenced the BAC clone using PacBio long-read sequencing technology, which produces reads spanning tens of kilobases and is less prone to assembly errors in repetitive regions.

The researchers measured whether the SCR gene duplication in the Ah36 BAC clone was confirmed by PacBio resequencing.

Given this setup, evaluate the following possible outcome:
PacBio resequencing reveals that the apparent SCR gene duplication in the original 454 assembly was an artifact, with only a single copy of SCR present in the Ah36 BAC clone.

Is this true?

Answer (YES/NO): NO